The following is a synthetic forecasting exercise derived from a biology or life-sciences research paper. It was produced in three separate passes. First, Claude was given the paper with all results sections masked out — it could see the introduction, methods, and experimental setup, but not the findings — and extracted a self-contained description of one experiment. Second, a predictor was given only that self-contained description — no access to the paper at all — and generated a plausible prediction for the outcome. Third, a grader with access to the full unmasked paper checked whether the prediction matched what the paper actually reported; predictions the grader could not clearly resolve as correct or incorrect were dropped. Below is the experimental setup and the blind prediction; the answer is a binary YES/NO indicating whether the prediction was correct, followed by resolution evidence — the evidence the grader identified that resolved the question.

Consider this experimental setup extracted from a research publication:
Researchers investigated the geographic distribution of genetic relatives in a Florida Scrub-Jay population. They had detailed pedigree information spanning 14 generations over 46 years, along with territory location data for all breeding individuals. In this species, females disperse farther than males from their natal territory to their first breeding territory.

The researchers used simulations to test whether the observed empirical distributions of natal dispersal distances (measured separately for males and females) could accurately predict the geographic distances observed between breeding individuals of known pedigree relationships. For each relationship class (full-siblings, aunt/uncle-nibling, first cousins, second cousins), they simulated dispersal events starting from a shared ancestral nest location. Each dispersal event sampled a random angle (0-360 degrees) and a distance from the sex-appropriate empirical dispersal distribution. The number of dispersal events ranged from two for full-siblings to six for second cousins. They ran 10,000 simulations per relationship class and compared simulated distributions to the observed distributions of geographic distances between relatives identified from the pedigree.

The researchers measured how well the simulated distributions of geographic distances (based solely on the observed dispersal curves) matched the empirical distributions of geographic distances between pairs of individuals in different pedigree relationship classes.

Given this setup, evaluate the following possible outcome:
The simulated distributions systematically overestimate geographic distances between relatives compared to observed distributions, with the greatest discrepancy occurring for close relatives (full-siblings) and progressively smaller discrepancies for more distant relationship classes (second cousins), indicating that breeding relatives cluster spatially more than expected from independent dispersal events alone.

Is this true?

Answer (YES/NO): NO